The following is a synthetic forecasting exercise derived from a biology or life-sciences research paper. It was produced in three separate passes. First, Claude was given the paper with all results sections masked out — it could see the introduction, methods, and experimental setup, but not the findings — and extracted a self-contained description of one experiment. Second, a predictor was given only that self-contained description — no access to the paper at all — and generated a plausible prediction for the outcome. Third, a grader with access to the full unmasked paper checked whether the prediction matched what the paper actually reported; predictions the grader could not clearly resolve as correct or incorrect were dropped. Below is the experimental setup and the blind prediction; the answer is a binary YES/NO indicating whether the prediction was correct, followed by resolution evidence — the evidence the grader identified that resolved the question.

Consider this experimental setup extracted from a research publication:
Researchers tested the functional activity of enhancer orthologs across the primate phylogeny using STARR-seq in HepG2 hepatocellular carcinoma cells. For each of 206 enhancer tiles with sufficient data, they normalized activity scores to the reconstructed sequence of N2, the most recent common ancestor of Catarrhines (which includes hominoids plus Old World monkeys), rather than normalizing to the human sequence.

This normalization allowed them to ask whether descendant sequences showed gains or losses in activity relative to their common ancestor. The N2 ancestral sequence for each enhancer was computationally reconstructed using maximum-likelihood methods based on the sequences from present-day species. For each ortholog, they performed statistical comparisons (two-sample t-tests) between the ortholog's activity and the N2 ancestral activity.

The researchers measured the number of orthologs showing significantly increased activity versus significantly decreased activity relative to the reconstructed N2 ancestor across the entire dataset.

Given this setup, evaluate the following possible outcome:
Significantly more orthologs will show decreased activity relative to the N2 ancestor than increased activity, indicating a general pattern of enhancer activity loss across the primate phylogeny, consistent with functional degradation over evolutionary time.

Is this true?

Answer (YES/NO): YES